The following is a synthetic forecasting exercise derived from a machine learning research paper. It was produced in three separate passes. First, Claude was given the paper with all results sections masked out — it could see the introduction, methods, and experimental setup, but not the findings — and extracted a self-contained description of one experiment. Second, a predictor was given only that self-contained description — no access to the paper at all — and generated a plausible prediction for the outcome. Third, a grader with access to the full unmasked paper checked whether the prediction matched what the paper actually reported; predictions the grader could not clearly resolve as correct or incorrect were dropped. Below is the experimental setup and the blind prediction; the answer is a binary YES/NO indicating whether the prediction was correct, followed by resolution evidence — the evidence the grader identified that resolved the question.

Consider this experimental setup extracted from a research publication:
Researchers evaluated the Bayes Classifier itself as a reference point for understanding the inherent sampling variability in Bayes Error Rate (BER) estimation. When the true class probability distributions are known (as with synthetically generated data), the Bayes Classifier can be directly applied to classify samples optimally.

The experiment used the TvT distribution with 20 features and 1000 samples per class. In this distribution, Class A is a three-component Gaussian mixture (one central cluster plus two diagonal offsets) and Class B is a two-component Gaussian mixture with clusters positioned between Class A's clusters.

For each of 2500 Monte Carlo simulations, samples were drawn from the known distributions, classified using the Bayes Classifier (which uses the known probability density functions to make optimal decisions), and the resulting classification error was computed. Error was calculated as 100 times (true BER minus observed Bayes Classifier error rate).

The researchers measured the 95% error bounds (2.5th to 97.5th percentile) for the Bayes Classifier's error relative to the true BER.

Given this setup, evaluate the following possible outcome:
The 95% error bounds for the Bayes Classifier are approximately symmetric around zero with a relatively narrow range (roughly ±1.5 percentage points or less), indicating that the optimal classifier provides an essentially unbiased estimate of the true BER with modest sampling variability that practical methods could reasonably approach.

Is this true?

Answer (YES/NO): NO